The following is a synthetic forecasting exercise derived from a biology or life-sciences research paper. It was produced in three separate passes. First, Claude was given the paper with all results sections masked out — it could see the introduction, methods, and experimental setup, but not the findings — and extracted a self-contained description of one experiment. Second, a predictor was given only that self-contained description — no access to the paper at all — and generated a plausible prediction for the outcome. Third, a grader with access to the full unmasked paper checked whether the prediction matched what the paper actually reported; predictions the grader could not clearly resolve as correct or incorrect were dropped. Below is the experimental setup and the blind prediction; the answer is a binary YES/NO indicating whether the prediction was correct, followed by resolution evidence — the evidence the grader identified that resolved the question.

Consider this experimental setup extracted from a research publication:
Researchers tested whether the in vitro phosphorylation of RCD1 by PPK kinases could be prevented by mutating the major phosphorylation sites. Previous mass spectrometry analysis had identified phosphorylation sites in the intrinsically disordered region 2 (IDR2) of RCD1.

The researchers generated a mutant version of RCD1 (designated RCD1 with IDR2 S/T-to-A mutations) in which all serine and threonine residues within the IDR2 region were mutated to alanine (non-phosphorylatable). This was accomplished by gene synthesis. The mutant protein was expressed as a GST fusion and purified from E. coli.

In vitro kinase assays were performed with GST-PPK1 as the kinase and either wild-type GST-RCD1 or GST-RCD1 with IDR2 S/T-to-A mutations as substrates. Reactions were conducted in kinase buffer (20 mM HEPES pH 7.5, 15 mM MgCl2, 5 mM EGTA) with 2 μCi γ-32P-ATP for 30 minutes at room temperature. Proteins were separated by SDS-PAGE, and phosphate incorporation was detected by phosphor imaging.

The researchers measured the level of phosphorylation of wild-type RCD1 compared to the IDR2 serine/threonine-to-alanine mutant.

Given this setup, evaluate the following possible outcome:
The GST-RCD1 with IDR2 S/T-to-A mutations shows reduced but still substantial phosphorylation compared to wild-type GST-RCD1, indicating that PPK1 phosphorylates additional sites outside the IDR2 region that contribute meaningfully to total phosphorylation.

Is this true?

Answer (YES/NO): NO